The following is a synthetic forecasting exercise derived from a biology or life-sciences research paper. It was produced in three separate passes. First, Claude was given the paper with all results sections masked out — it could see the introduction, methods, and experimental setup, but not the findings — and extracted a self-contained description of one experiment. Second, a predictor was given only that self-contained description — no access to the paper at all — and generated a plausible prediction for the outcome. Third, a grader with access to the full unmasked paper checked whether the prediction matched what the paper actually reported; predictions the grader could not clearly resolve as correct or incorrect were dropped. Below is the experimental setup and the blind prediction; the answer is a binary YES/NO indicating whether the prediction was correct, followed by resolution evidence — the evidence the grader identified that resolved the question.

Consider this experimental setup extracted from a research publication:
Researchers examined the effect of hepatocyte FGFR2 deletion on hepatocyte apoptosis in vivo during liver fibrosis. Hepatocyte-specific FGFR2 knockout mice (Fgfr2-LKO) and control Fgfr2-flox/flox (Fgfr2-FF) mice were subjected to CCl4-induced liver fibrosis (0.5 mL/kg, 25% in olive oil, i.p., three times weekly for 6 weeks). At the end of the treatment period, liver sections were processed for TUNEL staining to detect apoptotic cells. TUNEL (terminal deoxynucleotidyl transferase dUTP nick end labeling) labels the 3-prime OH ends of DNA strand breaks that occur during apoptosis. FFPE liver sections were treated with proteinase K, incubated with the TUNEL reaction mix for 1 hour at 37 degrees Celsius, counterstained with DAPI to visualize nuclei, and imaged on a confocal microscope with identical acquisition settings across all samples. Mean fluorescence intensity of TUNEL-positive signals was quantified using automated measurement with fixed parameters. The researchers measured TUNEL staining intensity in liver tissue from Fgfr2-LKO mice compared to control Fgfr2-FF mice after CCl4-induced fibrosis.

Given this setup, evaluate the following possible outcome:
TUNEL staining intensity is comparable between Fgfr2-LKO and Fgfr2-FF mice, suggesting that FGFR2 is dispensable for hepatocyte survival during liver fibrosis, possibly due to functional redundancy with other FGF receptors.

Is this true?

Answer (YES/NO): NO